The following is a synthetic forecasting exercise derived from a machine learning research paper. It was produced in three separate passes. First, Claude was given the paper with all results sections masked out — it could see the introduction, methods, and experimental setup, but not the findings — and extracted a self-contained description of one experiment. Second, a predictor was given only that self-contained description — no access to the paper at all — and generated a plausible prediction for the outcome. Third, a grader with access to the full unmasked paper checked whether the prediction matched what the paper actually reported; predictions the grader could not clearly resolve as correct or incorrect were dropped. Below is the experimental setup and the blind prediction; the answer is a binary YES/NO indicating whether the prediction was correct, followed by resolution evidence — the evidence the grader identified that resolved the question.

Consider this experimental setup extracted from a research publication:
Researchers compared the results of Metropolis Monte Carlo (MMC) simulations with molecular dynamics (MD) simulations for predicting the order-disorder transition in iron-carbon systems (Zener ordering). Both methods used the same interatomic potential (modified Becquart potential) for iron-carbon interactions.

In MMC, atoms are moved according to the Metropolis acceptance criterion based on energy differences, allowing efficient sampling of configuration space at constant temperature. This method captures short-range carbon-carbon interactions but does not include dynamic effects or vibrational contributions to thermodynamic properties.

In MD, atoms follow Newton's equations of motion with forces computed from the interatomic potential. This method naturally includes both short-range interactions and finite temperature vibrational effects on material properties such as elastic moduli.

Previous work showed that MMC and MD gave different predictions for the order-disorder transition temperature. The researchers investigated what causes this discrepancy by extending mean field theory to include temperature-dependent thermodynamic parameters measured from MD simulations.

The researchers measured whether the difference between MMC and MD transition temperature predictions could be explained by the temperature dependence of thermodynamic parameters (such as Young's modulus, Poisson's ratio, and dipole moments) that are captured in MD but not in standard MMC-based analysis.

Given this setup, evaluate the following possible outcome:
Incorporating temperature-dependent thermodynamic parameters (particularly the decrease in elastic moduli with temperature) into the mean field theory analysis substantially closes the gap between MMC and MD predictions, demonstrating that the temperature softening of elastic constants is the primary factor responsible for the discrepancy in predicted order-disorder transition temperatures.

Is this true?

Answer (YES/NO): YES